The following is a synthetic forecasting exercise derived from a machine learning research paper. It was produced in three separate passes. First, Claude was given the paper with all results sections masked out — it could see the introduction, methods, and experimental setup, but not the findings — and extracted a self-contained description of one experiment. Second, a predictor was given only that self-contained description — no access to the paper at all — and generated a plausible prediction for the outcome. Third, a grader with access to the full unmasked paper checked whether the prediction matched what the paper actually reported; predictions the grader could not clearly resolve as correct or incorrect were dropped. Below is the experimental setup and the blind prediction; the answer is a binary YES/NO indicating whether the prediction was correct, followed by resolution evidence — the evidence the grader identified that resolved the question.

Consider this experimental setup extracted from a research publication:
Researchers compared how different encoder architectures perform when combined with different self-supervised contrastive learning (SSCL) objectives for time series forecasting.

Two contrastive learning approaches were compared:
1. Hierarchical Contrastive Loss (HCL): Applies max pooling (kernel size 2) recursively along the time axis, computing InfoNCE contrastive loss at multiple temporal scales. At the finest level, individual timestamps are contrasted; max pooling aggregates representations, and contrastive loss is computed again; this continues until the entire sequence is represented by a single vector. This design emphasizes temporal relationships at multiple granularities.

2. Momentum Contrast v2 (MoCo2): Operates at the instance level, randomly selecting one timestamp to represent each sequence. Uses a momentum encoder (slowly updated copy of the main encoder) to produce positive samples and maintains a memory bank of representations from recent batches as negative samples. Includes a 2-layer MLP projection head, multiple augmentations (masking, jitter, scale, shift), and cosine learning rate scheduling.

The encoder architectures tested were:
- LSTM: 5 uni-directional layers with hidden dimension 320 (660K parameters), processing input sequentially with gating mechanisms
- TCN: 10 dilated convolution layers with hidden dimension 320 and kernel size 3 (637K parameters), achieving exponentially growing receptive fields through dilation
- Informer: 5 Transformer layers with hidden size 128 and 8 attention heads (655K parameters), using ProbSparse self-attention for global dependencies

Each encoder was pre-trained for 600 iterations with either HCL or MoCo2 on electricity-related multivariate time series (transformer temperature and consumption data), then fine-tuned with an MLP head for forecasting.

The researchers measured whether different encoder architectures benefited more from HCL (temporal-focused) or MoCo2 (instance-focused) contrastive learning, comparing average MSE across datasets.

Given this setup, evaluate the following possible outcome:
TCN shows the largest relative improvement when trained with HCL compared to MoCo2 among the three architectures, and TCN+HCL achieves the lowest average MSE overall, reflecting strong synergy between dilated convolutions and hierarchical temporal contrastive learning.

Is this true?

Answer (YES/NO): NO